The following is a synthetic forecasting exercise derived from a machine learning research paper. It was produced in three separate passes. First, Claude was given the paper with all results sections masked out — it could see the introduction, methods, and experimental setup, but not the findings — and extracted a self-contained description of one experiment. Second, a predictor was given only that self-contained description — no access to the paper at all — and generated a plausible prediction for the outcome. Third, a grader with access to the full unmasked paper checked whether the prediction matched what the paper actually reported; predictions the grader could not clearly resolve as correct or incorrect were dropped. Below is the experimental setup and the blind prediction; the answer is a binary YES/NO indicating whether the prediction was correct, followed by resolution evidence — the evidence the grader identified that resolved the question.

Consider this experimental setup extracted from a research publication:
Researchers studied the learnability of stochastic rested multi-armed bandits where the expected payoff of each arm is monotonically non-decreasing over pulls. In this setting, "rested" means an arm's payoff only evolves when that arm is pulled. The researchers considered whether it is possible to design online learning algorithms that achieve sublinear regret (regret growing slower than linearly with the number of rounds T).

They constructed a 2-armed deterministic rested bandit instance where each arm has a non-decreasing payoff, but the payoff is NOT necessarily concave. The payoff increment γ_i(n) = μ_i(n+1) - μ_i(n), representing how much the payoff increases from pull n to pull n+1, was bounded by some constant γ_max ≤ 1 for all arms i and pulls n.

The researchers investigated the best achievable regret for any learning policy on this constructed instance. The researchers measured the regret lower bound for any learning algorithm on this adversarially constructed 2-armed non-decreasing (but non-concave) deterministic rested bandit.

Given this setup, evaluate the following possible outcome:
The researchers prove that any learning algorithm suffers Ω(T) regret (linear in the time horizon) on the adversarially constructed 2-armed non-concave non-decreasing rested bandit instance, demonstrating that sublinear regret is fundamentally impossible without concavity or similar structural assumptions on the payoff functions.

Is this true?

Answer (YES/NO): YES